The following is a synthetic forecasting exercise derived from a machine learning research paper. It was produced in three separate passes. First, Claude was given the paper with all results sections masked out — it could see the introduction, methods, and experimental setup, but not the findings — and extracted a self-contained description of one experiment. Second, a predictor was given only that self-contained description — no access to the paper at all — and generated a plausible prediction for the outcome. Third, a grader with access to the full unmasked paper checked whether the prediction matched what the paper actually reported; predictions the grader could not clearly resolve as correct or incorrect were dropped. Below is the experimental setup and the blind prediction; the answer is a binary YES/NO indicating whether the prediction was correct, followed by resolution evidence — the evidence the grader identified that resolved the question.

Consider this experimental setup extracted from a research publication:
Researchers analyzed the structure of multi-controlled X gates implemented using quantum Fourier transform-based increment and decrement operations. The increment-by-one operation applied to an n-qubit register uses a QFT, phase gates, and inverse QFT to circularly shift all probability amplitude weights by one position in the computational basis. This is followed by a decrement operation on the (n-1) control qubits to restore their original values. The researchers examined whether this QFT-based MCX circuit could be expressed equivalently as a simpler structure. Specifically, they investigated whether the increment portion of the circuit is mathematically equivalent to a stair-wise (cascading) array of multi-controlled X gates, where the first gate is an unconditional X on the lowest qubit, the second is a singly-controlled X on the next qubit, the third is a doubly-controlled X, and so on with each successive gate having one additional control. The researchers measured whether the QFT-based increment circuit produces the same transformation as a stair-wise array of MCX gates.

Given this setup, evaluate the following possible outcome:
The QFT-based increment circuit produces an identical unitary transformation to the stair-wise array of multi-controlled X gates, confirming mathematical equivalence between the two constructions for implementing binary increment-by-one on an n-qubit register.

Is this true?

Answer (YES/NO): YES